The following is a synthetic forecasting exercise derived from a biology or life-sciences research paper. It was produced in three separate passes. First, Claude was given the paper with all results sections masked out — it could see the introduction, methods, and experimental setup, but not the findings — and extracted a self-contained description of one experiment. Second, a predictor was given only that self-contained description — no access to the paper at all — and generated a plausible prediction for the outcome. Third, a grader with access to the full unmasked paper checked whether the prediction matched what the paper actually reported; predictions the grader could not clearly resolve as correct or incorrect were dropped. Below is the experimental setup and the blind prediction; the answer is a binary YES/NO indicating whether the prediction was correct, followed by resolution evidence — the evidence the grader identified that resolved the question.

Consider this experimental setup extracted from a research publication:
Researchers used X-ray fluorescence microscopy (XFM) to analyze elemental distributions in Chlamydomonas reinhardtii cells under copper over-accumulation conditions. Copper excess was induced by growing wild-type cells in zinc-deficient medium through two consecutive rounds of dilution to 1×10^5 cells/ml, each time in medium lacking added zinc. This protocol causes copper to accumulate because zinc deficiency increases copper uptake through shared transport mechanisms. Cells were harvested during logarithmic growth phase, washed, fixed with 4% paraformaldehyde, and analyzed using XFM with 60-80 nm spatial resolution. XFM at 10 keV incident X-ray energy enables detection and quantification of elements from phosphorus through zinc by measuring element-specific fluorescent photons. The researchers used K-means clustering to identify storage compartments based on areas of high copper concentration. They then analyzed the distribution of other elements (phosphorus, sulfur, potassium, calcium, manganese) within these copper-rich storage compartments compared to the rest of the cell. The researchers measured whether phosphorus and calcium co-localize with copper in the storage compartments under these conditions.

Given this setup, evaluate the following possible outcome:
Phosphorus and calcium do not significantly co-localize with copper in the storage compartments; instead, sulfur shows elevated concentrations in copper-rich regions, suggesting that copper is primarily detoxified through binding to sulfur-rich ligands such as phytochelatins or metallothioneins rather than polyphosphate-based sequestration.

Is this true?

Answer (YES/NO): NO